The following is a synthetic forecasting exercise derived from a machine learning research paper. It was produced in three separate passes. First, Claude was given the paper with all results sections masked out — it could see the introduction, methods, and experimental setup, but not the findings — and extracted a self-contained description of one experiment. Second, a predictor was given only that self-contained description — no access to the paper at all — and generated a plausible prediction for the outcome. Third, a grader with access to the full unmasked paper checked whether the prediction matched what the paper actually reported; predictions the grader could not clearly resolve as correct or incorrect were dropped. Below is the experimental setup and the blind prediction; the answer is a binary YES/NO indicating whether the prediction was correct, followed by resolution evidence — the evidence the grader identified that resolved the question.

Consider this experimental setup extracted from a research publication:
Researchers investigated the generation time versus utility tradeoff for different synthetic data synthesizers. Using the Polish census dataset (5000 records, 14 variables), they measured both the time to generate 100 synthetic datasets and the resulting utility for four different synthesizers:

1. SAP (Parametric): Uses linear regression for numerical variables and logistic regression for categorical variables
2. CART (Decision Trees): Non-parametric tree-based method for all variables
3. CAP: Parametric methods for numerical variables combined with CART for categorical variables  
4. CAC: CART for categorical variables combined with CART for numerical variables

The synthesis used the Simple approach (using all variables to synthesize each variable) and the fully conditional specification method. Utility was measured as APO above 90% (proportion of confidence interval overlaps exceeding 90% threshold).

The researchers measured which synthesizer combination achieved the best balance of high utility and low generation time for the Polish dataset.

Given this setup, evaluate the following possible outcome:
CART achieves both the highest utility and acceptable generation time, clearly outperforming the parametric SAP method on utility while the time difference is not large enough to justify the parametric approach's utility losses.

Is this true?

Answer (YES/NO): NO